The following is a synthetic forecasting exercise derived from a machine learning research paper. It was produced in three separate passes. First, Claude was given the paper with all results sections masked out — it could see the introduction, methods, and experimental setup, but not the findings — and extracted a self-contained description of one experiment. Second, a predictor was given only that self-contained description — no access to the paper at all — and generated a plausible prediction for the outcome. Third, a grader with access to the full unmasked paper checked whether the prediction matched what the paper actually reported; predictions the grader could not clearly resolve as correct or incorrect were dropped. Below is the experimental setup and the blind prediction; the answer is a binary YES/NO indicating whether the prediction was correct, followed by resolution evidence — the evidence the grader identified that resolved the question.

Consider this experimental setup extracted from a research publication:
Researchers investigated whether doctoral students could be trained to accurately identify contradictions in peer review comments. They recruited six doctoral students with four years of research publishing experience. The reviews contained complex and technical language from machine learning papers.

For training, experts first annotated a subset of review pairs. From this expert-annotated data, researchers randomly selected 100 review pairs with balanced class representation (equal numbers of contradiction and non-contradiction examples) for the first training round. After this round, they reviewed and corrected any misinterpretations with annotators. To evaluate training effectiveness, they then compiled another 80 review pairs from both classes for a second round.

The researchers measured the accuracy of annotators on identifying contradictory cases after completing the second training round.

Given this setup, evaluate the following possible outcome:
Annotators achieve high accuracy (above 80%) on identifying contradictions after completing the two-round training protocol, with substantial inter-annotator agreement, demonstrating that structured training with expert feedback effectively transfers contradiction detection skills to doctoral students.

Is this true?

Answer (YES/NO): NO